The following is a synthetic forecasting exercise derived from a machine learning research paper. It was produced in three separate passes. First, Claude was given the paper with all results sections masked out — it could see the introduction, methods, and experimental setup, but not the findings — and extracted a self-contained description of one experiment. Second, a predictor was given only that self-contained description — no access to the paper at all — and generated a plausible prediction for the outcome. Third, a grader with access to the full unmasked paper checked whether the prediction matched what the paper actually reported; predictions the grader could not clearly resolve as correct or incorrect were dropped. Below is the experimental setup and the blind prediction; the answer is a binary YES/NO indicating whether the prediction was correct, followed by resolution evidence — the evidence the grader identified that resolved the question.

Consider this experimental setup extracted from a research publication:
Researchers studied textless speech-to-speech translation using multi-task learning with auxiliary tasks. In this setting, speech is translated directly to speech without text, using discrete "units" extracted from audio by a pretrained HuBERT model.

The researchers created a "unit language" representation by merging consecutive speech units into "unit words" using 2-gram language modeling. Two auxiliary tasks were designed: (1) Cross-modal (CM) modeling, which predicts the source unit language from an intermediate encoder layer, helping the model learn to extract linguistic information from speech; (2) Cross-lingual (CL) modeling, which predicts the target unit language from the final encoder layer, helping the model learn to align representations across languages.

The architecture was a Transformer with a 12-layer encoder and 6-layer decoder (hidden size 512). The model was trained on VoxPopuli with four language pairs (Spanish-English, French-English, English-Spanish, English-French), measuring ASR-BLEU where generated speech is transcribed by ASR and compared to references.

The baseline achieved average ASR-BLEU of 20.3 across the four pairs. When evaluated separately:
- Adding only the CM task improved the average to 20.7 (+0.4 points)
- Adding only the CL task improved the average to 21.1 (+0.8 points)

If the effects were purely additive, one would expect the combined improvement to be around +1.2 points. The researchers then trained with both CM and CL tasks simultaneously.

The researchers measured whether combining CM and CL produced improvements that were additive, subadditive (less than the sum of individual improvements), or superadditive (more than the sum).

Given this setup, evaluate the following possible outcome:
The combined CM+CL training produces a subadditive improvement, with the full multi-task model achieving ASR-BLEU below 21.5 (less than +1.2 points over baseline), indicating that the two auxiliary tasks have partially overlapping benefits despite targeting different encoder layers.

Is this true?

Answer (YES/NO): YES